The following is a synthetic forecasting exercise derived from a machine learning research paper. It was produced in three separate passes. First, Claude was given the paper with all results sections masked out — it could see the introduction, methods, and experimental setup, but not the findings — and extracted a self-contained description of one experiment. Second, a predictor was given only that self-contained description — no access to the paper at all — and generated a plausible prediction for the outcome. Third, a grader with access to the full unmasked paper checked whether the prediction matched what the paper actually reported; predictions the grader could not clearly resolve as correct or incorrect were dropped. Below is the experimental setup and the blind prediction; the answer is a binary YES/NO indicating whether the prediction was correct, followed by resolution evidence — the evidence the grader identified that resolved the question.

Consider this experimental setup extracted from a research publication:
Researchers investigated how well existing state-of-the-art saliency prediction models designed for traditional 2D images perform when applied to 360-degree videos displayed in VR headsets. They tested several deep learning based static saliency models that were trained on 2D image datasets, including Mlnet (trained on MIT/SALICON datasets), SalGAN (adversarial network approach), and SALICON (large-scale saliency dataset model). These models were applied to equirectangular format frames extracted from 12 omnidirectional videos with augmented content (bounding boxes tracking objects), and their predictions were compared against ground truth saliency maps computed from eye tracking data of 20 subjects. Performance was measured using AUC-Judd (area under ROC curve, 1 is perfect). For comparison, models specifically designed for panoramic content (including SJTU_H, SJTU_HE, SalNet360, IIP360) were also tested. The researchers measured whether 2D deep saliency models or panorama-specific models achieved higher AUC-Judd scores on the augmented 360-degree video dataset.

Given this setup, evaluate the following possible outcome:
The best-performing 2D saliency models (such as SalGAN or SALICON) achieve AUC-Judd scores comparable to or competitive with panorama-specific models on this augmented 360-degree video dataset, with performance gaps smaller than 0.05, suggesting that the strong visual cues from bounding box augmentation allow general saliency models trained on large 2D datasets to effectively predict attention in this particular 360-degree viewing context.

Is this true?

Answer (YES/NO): YES